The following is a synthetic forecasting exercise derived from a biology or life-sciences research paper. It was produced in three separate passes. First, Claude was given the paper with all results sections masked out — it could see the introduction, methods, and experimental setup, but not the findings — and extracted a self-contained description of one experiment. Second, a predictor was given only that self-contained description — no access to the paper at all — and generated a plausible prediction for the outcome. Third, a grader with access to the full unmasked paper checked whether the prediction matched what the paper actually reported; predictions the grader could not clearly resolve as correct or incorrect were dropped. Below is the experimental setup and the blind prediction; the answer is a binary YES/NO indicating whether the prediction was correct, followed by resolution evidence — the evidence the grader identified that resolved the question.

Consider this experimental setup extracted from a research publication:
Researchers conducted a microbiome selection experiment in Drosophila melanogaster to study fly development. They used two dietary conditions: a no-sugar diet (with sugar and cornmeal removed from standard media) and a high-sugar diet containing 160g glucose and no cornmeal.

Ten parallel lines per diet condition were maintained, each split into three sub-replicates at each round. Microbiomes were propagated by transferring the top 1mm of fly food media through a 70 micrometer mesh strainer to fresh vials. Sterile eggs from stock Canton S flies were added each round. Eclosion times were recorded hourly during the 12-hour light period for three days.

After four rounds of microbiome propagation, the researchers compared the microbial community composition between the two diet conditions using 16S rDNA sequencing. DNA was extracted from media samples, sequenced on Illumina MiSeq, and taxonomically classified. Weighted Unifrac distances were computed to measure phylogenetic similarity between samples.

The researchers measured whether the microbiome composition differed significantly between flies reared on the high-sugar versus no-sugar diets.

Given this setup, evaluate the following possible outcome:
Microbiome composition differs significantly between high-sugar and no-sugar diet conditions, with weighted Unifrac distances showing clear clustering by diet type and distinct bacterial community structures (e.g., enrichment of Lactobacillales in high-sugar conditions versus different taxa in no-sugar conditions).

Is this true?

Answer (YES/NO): NO